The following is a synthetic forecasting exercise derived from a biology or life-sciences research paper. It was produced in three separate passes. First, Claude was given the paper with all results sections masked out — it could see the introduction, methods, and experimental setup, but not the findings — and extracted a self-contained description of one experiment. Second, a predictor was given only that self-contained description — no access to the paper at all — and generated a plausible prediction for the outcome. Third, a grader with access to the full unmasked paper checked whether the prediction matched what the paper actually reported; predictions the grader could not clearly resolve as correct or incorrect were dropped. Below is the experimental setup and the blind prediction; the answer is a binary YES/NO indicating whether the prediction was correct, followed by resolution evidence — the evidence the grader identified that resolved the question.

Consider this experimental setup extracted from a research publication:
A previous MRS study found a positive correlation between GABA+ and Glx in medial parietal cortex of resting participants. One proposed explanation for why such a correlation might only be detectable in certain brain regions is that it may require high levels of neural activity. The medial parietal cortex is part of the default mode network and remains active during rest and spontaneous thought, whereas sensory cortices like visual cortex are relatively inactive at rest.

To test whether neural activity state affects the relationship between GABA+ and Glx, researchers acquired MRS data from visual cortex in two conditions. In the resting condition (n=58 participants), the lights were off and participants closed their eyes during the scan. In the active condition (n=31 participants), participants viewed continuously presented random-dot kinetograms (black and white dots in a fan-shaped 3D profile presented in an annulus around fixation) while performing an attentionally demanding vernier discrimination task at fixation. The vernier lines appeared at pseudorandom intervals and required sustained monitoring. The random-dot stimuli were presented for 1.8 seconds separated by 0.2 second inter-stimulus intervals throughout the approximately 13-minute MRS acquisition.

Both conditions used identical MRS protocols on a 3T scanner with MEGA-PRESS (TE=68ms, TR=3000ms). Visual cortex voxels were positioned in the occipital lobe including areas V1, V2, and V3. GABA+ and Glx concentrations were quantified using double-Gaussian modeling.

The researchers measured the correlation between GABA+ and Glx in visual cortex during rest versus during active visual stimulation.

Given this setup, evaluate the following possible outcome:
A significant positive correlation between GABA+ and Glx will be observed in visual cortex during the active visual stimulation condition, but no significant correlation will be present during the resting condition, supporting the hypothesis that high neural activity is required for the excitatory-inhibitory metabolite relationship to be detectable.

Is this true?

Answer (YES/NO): NO